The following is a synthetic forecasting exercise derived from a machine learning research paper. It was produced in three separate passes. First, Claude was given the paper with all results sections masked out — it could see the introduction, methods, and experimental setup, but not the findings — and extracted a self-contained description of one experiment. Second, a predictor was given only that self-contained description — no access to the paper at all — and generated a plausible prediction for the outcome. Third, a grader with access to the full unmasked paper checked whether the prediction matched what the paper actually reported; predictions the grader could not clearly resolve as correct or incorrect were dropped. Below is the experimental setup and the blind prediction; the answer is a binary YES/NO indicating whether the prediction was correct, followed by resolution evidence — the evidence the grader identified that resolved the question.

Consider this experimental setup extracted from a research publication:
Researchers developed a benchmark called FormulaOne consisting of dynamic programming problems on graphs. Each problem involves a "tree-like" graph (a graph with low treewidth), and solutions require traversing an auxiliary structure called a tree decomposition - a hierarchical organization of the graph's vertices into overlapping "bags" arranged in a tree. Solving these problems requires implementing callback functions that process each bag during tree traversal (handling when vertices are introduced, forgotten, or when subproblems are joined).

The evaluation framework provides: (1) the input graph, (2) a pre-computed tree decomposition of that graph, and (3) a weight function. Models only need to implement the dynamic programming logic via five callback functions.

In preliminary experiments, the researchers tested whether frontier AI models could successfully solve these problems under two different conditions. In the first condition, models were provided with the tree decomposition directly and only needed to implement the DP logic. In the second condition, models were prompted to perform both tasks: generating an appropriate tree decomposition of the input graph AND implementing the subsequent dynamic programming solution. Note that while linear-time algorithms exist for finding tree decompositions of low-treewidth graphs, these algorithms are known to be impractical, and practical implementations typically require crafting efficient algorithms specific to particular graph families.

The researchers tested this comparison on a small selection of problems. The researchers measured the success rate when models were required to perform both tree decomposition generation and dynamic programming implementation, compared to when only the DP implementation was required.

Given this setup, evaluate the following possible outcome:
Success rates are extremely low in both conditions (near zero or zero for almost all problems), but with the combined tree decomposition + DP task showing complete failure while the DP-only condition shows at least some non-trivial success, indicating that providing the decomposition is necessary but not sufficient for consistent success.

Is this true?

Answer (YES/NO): NO